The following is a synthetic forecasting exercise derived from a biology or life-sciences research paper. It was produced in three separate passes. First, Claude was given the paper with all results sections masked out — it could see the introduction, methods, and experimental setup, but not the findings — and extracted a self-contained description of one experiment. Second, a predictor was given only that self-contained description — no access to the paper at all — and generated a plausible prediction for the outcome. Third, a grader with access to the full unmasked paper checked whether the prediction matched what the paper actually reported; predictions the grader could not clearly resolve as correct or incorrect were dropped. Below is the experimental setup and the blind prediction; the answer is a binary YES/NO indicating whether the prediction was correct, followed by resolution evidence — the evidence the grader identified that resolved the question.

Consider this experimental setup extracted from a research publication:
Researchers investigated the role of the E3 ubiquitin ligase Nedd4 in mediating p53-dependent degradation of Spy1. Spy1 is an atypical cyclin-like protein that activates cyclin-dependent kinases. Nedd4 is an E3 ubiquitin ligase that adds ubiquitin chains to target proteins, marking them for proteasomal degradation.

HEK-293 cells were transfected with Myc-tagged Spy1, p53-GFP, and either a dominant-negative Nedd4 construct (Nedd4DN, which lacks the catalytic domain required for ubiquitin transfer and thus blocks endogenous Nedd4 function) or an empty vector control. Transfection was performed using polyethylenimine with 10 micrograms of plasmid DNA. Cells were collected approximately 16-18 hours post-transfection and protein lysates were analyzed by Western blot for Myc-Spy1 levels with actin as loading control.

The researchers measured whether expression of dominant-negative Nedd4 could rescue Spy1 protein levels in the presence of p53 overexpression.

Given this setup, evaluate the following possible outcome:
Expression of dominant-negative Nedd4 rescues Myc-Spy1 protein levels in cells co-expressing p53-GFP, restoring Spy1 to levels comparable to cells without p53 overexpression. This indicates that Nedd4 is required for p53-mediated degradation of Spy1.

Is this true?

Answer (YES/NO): YES